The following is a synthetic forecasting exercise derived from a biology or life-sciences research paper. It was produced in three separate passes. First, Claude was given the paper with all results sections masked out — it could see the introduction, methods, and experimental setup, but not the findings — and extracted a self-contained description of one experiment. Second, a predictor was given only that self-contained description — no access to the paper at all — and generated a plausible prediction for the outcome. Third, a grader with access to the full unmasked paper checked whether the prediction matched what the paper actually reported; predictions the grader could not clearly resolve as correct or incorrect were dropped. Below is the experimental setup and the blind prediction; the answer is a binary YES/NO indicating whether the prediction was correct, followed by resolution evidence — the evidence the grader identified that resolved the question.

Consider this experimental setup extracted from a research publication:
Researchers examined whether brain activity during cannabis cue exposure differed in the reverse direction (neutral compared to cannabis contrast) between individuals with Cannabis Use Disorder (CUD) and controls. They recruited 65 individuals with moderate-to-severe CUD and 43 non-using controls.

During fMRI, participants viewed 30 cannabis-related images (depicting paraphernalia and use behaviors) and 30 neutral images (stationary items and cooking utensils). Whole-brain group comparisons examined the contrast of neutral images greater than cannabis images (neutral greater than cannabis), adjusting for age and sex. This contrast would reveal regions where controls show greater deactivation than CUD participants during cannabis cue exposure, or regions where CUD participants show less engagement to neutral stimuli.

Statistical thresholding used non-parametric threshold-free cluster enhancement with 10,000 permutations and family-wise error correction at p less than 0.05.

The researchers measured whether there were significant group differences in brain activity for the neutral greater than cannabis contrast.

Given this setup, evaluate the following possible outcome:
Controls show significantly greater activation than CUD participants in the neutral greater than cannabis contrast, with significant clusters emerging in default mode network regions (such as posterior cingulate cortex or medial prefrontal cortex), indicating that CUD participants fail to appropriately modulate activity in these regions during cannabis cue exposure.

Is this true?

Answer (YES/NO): NO